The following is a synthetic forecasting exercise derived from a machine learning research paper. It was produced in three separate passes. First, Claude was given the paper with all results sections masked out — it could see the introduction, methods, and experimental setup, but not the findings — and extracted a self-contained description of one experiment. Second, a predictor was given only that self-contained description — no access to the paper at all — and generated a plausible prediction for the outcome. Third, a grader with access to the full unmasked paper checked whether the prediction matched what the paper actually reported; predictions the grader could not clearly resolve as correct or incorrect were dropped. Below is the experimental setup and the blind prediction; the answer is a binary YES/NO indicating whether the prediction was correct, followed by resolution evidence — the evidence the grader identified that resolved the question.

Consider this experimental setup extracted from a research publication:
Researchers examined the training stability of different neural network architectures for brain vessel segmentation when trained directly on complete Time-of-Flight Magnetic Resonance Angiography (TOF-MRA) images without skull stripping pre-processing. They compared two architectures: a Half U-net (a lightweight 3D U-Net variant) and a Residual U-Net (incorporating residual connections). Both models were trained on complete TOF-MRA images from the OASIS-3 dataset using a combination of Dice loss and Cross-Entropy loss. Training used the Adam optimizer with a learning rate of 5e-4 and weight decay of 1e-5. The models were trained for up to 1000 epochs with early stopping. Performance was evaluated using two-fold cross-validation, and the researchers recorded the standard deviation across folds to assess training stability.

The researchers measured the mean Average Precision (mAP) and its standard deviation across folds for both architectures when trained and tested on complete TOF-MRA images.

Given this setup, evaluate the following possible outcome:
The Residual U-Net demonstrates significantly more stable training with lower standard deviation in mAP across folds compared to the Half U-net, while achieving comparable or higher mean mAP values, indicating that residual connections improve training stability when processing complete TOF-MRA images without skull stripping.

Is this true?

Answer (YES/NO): YES